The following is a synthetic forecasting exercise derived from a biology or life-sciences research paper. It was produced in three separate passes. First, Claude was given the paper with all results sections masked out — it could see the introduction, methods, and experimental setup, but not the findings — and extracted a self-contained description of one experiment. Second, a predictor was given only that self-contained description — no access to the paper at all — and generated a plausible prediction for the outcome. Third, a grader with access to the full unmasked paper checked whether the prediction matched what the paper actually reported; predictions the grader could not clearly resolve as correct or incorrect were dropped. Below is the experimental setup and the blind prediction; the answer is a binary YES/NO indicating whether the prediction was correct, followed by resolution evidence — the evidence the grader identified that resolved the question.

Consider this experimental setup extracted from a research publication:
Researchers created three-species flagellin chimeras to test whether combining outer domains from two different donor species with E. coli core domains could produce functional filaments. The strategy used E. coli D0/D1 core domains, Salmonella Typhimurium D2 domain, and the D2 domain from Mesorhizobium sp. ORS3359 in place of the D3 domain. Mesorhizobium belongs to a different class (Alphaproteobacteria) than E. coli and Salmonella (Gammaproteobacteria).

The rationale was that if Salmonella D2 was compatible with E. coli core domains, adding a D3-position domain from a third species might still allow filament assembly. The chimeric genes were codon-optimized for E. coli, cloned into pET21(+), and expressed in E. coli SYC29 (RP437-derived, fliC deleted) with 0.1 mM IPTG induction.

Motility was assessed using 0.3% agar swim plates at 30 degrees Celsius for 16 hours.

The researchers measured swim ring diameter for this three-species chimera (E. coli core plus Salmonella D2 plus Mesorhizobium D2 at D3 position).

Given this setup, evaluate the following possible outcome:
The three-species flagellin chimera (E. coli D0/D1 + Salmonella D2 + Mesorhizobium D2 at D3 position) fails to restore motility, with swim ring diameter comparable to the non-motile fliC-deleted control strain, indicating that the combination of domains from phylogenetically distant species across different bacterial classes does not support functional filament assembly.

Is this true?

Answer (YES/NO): NO